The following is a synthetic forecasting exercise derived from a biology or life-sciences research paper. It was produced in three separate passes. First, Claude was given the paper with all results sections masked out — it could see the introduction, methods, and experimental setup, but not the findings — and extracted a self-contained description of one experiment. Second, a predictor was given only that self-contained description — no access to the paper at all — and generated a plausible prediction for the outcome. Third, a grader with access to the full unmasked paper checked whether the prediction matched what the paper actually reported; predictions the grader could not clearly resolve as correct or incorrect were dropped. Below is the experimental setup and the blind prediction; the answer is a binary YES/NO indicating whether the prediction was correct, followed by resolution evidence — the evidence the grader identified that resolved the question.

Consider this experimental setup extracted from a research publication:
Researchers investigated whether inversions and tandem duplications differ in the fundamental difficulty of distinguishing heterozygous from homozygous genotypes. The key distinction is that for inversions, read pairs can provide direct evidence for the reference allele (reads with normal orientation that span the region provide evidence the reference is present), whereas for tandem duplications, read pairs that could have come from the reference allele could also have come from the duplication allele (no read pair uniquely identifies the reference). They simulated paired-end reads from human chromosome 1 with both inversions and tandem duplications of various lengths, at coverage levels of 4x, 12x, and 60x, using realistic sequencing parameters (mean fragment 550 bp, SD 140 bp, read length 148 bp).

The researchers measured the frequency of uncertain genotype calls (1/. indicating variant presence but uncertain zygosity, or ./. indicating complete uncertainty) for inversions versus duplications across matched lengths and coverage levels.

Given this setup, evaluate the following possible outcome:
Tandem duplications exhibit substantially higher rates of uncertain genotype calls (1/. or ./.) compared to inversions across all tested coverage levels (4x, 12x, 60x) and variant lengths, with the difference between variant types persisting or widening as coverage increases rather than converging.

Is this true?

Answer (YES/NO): NO